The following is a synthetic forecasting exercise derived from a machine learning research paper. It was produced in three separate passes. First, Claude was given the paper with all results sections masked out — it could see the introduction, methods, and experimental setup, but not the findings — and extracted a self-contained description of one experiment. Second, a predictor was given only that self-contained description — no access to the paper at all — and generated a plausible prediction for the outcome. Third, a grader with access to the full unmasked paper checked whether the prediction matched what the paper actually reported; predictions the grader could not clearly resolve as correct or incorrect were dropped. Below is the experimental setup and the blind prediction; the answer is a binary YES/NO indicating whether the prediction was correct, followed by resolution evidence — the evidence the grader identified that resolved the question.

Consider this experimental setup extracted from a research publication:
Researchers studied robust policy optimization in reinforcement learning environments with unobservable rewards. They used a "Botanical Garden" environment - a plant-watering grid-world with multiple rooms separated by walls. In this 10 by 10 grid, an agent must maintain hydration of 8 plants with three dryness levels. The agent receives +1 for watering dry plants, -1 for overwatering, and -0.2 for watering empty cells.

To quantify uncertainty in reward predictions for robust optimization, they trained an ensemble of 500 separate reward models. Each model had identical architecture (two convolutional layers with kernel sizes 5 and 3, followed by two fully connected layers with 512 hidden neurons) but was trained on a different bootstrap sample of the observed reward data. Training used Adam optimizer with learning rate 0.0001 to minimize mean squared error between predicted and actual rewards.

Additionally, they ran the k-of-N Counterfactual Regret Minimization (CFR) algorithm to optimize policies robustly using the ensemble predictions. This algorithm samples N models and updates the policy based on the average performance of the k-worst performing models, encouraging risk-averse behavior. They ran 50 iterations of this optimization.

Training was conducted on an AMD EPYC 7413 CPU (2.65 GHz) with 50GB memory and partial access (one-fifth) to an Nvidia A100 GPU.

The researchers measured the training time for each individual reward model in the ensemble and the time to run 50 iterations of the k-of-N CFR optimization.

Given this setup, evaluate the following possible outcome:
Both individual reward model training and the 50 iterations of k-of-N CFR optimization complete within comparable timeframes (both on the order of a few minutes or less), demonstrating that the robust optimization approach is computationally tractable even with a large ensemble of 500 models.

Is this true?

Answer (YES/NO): NO